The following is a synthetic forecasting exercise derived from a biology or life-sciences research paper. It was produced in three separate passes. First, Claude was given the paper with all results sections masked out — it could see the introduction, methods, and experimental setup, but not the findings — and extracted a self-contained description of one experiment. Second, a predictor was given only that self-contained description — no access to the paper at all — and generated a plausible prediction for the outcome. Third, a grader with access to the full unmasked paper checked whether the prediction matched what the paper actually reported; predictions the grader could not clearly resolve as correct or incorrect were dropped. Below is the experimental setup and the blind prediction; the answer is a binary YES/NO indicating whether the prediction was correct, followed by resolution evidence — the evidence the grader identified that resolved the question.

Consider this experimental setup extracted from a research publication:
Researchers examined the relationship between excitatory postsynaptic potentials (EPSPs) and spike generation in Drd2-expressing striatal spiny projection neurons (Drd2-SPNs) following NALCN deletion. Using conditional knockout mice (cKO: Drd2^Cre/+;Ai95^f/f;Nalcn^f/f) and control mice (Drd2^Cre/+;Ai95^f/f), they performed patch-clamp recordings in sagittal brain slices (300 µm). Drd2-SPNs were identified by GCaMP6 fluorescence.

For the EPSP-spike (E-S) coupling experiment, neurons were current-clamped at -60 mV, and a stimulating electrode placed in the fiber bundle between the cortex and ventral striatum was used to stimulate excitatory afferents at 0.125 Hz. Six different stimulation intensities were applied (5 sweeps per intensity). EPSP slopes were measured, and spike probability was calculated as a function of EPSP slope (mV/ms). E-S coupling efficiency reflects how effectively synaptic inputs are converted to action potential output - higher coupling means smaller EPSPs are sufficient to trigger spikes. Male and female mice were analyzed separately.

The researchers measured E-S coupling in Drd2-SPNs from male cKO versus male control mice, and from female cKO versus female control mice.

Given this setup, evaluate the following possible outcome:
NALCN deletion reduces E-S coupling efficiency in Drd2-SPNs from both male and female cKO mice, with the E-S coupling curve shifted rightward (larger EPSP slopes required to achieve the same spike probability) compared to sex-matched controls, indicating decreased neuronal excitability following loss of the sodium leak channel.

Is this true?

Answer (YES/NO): NO